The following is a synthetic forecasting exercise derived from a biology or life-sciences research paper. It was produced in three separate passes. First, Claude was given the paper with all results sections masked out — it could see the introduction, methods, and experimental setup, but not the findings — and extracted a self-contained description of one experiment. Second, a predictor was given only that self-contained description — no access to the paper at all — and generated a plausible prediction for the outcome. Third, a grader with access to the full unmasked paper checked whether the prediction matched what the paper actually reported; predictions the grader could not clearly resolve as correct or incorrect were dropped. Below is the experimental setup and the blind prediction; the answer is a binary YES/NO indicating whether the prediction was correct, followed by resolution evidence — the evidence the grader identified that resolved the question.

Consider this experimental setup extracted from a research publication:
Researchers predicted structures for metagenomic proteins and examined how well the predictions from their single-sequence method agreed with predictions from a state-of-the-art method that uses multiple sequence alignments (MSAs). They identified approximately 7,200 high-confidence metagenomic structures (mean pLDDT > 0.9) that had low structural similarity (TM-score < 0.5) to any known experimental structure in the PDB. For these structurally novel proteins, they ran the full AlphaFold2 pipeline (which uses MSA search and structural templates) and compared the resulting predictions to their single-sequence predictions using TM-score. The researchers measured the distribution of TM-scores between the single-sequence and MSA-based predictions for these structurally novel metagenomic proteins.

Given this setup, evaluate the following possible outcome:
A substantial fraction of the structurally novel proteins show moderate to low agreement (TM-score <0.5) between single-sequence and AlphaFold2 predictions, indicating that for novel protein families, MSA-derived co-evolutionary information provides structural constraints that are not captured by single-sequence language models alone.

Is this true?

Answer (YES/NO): NO